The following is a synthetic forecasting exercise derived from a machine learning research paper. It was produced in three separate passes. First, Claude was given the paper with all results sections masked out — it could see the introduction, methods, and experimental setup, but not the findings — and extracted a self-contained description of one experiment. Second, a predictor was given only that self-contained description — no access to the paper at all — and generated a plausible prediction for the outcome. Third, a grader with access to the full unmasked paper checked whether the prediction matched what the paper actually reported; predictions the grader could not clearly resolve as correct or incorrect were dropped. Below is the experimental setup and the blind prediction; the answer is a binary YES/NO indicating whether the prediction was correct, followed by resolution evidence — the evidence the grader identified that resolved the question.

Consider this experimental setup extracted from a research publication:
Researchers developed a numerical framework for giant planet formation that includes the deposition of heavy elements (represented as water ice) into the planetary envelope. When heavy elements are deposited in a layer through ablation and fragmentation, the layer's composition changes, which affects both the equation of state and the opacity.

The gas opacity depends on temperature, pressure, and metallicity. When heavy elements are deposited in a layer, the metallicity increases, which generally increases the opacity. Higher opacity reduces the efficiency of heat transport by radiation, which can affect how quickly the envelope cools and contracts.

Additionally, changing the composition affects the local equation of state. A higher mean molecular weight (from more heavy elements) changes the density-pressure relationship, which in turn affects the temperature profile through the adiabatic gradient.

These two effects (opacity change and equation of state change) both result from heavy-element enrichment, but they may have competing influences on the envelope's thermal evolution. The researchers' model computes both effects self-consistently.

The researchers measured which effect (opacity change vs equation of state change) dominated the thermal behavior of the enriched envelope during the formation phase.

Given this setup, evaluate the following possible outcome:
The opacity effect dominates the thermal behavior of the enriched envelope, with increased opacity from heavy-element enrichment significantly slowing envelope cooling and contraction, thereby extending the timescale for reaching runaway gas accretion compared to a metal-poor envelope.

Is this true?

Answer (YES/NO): NO